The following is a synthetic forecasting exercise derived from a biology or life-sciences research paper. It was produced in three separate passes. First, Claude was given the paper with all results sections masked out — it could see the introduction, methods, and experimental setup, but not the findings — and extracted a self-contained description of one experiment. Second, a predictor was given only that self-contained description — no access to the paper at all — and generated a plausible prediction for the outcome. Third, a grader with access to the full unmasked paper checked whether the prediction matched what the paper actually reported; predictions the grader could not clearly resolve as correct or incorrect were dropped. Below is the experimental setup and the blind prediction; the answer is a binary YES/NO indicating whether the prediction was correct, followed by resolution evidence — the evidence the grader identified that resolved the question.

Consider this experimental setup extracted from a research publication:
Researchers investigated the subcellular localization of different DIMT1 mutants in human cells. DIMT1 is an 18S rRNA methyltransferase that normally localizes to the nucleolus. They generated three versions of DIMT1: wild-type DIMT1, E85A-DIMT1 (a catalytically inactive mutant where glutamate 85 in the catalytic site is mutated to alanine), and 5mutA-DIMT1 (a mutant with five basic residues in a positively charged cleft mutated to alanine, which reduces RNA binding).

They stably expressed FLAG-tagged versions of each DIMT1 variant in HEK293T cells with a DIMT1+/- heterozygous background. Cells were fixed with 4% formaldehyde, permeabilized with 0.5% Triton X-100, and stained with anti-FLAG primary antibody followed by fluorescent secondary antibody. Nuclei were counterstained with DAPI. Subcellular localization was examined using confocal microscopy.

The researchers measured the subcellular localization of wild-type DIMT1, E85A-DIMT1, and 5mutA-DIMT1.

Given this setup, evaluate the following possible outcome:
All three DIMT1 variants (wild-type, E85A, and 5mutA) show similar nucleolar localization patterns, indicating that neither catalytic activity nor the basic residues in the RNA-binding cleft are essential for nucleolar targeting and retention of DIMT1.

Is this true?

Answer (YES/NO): NO